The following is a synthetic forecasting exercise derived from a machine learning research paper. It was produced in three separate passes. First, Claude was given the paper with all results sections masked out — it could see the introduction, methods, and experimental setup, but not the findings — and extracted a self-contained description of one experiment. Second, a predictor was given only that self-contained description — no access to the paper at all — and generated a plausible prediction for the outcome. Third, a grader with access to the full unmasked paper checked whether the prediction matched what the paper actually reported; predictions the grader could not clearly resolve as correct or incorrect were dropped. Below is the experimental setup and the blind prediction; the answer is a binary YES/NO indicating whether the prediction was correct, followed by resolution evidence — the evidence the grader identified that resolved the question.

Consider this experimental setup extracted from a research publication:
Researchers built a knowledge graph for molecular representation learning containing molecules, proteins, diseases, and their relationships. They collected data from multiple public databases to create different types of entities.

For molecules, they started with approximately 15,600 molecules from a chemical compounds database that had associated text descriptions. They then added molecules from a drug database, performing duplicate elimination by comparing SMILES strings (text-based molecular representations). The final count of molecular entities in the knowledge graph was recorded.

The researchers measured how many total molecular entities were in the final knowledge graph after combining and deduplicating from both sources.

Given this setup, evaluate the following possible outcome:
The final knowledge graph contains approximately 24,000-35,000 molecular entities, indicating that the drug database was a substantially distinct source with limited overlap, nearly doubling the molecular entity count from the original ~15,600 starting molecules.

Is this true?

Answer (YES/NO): YES